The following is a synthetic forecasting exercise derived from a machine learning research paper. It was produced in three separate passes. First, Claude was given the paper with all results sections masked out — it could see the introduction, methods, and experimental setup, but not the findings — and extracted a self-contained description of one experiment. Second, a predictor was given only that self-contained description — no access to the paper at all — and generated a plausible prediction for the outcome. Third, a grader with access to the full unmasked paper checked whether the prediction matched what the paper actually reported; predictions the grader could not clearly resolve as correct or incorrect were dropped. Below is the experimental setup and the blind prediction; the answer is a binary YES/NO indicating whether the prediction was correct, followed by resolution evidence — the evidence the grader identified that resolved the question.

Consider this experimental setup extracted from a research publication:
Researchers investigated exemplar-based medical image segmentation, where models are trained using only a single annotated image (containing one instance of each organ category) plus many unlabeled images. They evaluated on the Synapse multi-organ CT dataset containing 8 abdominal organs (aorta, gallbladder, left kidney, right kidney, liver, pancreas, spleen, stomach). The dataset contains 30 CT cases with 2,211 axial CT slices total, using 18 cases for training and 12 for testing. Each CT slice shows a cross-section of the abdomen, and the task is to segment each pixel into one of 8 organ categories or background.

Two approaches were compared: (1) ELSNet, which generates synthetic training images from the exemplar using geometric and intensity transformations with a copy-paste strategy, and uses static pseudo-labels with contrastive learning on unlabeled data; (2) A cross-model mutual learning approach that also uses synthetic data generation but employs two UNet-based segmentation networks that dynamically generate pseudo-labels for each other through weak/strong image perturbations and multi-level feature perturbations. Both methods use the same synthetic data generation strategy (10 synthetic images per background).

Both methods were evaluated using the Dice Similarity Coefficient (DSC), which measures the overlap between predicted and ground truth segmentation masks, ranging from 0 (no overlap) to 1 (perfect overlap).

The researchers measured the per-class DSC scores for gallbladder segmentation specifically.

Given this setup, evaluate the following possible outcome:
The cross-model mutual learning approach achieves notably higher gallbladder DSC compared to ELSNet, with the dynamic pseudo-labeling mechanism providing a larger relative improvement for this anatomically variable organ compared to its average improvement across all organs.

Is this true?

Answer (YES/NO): NO